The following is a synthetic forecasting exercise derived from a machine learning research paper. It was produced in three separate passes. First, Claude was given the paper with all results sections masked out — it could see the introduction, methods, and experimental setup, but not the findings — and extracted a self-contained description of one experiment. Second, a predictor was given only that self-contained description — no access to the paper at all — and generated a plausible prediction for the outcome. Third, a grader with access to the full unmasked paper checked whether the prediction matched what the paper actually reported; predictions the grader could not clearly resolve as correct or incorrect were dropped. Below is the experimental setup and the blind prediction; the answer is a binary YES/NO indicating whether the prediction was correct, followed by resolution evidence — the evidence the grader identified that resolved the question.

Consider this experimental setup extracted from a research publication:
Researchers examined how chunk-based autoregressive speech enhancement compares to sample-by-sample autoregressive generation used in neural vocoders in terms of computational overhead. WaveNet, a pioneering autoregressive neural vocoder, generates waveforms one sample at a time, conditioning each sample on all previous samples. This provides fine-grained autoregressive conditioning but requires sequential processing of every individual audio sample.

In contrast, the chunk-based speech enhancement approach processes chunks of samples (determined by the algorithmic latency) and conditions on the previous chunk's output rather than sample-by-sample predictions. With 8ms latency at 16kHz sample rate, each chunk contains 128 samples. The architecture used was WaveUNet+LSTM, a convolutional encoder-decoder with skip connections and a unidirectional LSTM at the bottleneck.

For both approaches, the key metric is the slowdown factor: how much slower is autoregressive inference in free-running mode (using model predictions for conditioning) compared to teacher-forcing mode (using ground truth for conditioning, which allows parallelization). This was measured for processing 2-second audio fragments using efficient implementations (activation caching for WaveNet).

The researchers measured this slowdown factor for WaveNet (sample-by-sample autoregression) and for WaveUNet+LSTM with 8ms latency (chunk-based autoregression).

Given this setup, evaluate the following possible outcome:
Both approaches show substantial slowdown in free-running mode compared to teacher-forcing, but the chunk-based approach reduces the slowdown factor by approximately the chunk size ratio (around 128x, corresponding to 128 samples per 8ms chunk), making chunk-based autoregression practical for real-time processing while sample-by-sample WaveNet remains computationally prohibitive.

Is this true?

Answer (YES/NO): NO